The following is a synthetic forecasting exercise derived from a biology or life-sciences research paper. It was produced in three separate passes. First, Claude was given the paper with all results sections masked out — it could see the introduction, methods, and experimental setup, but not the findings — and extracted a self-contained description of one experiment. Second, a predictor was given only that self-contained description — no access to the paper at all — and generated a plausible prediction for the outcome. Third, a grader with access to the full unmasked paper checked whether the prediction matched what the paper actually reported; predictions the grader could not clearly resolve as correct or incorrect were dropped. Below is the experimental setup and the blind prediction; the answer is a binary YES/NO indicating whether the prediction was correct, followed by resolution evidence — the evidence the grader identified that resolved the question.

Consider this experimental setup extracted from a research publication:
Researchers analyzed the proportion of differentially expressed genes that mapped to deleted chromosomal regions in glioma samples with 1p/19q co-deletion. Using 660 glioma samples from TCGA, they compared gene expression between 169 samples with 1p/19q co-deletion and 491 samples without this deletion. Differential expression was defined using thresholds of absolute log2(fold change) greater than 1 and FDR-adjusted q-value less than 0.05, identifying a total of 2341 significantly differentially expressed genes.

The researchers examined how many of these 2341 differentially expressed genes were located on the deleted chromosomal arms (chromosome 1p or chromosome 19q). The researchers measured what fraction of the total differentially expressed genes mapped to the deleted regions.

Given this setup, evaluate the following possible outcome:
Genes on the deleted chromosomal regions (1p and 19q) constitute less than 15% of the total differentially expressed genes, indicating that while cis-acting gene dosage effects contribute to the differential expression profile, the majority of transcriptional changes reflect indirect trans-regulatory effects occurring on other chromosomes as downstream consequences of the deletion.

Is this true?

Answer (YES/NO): YES